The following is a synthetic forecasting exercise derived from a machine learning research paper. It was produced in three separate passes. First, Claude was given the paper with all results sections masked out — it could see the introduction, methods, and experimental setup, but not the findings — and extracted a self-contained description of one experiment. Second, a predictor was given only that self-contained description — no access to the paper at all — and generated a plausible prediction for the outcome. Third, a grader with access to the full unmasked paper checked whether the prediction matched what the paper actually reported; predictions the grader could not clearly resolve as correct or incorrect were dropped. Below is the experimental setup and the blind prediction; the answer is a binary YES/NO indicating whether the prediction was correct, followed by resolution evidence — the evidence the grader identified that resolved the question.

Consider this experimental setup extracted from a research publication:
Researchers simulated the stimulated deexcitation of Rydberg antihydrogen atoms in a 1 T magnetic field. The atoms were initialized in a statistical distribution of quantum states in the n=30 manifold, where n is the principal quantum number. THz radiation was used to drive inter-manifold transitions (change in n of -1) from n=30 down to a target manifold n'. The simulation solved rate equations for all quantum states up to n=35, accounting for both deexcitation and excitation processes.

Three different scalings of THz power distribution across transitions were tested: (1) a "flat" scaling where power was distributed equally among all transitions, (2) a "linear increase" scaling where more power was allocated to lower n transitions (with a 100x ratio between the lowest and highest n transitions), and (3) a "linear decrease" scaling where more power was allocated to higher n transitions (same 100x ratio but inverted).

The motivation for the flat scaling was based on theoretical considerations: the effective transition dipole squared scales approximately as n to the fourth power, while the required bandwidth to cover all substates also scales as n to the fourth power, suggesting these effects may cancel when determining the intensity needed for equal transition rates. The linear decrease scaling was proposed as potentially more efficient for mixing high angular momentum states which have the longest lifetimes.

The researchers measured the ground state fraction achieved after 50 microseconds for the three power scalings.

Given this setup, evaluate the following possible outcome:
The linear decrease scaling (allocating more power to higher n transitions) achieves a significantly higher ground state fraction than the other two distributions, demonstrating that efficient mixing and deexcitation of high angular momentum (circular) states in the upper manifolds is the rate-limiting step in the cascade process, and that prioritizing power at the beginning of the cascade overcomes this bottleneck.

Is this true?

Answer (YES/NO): NO